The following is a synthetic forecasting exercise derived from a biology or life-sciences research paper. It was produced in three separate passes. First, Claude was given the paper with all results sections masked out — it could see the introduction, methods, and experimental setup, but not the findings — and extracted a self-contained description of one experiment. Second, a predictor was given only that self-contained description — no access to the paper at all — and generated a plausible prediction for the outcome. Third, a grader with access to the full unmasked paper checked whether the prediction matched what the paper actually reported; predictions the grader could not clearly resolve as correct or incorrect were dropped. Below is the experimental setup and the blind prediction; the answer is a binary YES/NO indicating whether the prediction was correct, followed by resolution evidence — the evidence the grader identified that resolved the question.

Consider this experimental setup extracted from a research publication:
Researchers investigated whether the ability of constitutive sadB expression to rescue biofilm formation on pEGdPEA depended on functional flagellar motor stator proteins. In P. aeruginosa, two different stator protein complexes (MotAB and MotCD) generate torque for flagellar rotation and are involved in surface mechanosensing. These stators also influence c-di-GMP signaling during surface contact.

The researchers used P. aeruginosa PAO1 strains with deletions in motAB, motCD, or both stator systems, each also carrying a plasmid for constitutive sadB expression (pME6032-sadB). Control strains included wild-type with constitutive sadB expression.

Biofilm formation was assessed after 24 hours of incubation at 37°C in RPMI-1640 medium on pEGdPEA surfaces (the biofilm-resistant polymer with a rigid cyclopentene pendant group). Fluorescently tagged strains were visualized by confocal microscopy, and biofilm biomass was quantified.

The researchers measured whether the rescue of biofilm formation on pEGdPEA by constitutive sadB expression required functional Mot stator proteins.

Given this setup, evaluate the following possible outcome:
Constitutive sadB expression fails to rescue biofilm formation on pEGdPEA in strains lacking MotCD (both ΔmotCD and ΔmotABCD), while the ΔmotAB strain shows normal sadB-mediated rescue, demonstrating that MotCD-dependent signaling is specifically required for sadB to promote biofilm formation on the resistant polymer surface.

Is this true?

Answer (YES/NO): NO